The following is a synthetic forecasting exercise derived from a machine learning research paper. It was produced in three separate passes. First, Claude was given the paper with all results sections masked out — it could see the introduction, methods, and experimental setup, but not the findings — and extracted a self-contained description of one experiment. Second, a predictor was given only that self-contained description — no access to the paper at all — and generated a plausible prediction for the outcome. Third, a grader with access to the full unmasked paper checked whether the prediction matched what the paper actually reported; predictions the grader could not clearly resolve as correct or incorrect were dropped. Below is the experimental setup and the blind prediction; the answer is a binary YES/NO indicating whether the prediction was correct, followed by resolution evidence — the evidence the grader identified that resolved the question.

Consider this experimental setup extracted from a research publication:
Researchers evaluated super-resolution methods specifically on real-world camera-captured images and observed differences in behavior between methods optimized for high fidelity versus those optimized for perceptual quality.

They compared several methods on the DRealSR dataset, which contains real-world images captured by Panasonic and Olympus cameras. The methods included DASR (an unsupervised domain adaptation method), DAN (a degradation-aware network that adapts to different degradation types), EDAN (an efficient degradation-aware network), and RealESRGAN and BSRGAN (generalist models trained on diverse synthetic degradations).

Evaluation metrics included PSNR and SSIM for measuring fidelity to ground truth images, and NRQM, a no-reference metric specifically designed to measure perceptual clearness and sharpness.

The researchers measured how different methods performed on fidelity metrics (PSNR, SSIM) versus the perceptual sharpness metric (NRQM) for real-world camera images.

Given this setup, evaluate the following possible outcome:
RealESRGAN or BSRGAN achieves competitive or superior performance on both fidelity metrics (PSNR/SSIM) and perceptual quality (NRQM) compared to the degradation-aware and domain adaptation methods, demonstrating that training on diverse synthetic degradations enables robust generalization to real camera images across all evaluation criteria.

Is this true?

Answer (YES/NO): NO